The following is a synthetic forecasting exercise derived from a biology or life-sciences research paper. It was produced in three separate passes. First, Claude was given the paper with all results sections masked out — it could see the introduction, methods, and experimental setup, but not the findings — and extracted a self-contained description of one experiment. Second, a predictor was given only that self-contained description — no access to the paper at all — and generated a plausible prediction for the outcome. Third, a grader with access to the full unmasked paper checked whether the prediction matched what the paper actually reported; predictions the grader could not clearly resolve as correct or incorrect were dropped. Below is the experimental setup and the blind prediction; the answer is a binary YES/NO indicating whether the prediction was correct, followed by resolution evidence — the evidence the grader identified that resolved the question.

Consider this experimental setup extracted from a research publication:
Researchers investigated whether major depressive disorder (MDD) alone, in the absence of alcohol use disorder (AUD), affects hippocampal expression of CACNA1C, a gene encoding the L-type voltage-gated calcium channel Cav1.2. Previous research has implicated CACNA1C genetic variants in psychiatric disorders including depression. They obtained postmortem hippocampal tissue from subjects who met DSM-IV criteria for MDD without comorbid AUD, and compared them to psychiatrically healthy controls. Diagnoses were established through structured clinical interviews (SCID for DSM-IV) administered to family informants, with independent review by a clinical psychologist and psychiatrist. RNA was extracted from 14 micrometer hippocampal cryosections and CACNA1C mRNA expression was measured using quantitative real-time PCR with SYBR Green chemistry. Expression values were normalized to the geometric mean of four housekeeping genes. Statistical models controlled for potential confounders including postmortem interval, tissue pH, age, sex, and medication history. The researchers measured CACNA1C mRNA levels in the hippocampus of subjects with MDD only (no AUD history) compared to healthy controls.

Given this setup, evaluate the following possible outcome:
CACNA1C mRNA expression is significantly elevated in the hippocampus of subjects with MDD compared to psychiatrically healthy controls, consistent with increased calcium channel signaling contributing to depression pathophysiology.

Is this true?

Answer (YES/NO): NO